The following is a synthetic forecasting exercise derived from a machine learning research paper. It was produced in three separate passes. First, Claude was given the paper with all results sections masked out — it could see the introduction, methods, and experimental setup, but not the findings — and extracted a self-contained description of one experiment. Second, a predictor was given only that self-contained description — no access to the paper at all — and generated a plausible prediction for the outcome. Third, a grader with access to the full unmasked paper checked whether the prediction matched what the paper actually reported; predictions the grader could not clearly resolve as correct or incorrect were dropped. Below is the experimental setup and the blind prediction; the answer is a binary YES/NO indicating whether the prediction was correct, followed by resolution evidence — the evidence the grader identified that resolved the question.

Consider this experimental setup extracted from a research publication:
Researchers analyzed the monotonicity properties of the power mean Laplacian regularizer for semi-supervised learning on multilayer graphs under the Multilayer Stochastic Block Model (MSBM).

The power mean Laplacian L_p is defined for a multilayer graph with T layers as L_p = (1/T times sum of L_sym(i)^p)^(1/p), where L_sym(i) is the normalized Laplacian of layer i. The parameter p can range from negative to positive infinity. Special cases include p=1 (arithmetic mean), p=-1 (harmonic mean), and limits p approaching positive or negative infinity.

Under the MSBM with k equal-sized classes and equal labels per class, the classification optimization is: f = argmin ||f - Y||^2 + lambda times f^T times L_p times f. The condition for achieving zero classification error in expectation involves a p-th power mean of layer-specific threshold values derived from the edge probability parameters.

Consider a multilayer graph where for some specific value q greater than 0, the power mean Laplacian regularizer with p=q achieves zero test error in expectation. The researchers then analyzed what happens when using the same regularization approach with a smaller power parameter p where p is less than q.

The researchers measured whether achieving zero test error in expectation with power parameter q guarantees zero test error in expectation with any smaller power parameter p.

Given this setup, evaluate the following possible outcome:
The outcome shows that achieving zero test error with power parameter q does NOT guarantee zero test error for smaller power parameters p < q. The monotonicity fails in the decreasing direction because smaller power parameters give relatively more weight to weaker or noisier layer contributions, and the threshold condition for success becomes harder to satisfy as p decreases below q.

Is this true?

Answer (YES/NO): NO